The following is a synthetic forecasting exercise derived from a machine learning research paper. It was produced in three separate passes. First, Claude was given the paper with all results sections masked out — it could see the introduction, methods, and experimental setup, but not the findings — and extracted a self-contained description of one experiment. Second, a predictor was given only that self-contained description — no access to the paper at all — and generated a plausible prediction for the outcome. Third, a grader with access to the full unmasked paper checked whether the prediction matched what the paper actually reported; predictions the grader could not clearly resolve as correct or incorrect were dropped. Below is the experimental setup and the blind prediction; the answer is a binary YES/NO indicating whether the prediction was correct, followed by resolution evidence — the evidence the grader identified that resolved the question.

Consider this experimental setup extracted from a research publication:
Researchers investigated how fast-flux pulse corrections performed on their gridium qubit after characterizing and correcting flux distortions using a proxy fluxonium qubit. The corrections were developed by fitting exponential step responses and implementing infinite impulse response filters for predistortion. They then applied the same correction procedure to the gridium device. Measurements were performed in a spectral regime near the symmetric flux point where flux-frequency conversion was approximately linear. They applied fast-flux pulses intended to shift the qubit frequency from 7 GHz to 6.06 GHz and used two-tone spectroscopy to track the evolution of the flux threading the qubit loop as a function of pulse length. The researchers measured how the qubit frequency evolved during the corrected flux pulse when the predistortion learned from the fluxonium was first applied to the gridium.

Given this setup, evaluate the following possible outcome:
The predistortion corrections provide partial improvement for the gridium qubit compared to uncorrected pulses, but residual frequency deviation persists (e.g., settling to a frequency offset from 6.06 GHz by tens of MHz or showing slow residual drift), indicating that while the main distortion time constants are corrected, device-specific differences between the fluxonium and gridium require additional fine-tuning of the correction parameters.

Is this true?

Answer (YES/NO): NO